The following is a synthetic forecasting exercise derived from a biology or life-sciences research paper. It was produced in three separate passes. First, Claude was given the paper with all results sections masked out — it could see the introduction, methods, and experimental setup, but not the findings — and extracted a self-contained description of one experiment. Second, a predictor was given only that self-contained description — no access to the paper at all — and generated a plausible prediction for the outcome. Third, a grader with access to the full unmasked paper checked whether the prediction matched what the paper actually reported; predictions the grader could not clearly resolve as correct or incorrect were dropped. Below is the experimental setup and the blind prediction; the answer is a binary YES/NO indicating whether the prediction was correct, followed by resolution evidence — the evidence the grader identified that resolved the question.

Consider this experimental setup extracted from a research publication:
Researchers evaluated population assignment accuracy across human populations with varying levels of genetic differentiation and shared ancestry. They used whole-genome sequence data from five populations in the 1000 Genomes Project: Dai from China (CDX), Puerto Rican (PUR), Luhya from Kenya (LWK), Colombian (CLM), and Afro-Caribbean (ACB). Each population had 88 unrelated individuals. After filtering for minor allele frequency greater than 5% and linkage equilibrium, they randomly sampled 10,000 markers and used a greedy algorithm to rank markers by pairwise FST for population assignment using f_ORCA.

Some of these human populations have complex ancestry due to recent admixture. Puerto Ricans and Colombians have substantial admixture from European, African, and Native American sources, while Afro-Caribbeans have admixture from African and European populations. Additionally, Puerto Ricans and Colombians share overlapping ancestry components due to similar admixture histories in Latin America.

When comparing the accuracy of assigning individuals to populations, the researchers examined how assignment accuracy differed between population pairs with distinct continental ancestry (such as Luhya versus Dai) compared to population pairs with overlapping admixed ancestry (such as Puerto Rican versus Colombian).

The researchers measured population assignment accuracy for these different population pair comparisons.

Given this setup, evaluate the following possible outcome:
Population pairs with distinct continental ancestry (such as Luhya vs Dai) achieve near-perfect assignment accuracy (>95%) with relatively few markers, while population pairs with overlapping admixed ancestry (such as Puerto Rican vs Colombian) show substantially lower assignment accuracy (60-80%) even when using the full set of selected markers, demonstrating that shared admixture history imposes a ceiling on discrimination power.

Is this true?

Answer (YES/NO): NO